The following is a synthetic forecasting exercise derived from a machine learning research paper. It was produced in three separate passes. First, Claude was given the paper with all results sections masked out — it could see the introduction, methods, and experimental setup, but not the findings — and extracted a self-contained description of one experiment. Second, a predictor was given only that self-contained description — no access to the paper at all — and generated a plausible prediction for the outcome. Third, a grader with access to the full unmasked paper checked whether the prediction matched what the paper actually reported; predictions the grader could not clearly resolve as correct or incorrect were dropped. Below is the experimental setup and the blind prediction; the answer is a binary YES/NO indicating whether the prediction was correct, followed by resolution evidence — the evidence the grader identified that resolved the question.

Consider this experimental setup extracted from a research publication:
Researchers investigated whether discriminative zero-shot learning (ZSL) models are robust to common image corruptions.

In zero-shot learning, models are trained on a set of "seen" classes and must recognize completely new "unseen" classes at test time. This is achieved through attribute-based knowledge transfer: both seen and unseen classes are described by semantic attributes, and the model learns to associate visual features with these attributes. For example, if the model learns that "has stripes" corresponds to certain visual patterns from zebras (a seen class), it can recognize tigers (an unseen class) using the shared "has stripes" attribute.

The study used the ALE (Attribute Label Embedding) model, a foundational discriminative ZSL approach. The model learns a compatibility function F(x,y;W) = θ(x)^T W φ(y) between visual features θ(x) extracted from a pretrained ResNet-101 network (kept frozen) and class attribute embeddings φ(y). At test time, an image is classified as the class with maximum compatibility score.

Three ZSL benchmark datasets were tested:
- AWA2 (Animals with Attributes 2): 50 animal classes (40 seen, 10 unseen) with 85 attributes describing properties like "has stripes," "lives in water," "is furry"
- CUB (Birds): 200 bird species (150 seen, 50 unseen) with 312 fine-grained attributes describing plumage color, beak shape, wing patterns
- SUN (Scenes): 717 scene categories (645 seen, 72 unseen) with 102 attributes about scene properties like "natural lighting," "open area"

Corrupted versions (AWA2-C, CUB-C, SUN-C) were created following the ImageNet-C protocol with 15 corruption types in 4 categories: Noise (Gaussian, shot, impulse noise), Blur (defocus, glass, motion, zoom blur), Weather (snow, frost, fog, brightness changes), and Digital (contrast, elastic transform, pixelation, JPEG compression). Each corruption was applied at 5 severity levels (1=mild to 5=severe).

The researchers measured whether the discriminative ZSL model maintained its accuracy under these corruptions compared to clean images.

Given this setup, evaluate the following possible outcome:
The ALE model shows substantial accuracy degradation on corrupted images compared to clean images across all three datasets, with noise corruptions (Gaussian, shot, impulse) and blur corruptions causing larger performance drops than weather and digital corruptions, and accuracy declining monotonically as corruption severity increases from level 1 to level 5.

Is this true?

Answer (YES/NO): NO